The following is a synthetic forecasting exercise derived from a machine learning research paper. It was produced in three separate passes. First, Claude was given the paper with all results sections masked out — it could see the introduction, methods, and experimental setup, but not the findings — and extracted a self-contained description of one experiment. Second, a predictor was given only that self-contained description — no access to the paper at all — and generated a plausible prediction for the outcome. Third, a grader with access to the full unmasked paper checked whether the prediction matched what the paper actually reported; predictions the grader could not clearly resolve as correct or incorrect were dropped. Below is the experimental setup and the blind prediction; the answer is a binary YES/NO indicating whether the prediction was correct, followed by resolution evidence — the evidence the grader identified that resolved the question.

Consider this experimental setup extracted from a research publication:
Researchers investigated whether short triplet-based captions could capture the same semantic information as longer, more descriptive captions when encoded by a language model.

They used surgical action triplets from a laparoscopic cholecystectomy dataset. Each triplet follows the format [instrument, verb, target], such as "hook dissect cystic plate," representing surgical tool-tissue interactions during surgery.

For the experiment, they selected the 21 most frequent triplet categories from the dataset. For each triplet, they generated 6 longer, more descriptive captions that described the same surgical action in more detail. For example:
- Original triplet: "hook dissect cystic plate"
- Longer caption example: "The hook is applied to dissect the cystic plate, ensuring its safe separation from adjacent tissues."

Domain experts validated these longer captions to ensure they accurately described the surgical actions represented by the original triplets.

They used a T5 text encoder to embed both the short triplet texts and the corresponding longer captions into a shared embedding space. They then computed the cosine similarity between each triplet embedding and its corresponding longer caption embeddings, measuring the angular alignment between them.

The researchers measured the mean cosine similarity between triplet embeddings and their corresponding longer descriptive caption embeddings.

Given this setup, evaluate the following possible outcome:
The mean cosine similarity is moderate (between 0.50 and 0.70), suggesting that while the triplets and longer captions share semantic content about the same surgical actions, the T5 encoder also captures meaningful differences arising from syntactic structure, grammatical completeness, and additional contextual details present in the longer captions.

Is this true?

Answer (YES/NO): NO